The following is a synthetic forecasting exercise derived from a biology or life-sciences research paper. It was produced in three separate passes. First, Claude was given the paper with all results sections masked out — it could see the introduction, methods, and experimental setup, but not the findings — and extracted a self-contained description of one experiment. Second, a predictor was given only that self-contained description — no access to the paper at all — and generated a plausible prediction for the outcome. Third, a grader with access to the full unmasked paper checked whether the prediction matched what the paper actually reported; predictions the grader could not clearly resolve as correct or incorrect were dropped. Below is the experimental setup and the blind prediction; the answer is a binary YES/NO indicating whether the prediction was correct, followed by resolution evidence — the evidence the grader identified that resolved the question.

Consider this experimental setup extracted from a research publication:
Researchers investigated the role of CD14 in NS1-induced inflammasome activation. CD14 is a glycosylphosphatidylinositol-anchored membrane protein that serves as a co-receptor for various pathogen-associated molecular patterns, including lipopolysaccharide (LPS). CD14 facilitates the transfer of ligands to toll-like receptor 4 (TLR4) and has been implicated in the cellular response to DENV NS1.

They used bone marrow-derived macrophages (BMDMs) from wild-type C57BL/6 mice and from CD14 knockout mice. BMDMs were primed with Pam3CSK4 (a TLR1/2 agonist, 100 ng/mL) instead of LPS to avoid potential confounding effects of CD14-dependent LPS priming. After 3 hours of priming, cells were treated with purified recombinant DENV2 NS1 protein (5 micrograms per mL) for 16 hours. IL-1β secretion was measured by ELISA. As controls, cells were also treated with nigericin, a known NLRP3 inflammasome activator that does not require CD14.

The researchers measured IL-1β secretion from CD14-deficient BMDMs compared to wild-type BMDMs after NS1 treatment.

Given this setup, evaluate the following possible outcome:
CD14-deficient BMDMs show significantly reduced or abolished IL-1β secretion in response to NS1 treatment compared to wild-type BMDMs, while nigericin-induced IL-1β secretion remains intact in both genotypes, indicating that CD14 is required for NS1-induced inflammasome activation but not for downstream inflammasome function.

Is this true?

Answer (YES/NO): YES